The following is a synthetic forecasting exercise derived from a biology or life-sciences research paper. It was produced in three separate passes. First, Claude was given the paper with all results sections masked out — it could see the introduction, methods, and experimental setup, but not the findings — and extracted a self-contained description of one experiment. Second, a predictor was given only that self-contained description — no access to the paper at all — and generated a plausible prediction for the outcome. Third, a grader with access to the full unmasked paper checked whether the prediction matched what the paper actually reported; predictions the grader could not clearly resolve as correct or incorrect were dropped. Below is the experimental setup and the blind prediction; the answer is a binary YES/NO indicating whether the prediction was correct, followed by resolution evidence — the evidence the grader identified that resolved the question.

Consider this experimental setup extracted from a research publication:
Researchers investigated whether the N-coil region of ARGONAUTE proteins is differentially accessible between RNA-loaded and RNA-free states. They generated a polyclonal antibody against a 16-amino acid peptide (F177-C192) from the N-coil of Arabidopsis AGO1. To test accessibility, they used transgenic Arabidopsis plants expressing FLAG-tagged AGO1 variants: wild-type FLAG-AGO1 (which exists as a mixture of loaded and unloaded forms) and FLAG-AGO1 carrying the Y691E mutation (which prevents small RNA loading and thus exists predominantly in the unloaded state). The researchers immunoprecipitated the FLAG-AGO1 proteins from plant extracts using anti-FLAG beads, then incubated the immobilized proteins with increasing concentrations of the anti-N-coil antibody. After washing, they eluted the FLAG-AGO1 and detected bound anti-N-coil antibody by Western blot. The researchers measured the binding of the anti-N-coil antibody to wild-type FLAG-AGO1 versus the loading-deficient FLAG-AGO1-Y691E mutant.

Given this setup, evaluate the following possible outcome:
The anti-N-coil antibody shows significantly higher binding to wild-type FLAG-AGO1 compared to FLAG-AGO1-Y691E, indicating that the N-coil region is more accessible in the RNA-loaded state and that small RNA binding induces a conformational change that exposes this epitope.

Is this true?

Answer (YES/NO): NO